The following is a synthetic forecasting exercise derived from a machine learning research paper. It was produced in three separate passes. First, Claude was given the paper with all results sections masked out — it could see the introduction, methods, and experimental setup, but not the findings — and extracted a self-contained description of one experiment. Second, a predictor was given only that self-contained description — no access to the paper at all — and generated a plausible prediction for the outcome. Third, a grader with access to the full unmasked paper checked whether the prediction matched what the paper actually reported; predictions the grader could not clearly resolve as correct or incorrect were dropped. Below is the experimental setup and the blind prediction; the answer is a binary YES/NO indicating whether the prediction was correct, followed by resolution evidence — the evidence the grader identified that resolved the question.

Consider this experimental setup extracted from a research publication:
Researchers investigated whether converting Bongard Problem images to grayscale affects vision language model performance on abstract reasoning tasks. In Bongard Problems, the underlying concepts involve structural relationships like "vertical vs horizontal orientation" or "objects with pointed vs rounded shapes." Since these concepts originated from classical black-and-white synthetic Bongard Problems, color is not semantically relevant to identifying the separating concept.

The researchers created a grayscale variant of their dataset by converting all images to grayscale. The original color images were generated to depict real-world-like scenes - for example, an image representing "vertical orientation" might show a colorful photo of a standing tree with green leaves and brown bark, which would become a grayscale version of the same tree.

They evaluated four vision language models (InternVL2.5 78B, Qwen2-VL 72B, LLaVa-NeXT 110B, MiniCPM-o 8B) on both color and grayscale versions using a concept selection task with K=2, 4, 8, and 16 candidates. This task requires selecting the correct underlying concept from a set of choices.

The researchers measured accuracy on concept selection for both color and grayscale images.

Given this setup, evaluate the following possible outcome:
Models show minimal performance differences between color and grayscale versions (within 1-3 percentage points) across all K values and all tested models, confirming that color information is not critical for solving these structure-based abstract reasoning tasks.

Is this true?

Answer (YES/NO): NO